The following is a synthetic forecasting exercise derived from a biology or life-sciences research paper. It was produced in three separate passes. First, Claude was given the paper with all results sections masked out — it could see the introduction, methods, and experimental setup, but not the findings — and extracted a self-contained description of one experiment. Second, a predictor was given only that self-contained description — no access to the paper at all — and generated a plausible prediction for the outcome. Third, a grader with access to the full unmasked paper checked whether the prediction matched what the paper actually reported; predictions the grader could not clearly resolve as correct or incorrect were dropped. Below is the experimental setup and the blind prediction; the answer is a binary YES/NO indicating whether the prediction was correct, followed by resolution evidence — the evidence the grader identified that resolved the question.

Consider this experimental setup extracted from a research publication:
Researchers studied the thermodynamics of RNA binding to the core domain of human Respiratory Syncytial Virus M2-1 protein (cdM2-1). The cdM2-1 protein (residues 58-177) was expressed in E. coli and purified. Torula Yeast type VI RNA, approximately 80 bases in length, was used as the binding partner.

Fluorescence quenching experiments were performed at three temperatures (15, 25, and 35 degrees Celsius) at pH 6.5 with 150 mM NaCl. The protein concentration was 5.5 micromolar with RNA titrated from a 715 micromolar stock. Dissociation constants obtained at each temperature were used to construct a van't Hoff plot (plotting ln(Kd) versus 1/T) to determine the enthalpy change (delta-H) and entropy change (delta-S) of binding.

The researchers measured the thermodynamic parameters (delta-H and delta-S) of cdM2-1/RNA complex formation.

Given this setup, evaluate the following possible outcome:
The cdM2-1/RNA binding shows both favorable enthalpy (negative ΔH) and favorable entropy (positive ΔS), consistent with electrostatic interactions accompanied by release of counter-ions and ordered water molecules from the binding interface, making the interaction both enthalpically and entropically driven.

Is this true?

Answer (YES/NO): NO